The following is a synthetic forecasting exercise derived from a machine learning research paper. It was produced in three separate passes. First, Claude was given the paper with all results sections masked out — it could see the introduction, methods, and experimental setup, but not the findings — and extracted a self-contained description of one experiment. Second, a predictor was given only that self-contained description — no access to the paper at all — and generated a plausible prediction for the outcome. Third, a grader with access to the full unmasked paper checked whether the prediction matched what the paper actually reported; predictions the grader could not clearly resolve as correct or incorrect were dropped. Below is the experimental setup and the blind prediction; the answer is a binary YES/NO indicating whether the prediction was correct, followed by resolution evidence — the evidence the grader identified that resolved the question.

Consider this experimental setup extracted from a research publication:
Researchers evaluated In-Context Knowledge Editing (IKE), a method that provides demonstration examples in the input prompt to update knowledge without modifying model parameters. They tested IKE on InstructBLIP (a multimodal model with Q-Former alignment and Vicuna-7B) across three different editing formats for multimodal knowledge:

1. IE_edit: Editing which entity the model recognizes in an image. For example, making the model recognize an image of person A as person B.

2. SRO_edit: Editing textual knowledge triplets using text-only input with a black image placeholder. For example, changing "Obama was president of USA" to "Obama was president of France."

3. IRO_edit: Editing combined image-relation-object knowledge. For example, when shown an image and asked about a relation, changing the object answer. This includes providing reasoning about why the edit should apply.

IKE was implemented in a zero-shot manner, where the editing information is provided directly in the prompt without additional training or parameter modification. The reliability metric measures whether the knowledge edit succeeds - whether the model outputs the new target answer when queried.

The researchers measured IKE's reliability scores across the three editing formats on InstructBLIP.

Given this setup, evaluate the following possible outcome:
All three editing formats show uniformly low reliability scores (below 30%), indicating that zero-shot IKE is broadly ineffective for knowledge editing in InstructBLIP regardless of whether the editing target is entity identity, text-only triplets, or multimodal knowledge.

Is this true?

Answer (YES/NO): NO